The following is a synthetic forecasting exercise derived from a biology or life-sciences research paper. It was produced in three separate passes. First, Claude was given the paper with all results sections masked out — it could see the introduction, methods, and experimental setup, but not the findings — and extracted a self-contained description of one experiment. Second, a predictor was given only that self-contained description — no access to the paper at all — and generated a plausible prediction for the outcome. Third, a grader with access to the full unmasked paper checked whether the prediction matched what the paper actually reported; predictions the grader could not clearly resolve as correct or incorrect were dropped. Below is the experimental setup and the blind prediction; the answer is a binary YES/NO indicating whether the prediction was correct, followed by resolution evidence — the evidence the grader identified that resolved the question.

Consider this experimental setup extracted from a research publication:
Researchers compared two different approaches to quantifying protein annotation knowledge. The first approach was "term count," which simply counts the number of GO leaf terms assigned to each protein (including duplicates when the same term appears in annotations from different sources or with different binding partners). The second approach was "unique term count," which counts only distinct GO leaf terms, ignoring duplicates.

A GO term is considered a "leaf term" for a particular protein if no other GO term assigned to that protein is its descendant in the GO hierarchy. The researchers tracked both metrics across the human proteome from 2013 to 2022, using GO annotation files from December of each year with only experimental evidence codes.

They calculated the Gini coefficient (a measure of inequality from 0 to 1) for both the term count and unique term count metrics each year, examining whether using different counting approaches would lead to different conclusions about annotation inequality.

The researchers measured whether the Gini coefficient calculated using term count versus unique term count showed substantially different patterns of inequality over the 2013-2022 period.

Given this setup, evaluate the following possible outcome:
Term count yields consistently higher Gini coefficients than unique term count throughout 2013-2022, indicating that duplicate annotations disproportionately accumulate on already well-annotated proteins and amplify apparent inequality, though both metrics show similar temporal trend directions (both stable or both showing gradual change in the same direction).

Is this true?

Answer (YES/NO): YES